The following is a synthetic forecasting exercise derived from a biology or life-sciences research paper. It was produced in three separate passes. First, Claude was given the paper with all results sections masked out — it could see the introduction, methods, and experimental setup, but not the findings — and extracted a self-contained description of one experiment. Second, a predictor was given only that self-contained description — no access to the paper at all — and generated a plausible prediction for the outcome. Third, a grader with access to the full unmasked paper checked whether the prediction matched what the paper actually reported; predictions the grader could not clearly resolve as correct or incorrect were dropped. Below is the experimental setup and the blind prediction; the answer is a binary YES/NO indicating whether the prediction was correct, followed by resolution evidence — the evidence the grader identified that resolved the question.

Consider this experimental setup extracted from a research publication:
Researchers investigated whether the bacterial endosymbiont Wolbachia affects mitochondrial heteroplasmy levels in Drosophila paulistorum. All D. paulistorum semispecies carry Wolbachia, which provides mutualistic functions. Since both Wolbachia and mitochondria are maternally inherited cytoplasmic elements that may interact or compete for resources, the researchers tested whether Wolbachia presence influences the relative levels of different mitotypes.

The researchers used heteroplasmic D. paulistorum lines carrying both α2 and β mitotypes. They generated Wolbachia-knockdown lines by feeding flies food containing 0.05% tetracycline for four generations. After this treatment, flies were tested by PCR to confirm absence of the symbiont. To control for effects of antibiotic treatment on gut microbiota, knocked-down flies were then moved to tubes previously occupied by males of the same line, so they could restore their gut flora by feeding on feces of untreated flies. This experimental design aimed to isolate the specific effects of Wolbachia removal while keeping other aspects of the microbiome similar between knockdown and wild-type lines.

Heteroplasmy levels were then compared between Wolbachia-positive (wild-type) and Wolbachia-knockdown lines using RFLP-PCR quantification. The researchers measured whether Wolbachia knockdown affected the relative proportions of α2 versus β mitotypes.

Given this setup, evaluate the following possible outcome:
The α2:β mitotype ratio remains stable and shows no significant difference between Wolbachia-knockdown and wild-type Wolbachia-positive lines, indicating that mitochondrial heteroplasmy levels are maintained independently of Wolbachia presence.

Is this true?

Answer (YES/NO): YES